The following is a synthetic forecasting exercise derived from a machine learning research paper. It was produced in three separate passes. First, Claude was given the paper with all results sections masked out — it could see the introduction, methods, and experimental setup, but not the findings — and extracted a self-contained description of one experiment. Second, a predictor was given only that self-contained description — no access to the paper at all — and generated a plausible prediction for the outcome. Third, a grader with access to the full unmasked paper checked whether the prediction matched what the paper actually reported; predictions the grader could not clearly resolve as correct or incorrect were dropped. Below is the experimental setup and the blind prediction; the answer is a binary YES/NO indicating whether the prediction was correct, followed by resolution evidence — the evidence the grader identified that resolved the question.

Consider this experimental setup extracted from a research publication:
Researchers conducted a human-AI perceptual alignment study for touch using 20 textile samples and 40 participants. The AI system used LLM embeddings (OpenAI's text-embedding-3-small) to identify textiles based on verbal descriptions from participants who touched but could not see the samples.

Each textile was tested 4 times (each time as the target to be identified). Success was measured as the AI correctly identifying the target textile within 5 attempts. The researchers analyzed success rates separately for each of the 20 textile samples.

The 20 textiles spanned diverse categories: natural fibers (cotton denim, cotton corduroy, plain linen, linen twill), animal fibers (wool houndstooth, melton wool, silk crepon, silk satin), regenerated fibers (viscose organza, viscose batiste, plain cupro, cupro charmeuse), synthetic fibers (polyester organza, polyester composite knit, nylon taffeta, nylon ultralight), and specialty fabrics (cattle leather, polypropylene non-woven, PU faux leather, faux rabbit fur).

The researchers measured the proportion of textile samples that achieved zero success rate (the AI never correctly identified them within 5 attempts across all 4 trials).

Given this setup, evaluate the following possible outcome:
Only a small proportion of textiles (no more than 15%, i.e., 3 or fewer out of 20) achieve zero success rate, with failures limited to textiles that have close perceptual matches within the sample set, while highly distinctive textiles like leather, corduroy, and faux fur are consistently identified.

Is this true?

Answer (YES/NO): NO